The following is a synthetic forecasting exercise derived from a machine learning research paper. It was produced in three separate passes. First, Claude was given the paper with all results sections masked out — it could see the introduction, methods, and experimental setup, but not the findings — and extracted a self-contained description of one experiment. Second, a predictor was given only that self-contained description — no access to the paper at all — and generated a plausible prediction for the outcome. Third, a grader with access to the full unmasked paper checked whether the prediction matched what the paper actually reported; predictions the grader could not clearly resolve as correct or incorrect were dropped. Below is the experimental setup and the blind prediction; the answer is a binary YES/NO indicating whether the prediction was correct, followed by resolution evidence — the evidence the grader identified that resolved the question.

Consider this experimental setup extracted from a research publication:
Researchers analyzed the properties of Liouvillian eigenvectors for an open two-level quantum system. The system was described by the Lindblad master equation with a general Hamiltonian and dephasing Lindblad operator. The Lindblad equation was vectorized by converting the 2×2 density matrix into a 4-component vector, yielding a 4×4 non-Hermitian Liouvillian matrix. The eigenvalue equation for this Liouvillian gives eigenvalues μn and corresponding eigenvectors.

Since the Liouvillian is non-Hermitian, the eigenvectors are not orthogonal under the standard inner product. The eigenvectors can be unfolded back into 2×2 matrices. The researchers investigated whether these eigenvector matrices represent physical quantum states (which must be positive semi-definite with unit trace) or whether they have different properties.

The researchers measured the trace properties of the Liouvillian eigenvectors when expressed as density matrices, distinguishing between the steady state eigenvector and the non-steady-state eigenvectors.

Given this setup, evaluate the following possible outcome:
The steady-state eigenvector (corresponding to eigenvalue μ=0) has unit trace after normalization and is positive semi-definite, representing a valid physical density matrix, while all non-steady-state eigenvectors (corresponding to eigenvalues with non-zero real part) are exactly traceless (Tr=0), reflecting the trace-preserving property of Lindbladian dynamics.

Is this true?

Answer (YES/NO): YES